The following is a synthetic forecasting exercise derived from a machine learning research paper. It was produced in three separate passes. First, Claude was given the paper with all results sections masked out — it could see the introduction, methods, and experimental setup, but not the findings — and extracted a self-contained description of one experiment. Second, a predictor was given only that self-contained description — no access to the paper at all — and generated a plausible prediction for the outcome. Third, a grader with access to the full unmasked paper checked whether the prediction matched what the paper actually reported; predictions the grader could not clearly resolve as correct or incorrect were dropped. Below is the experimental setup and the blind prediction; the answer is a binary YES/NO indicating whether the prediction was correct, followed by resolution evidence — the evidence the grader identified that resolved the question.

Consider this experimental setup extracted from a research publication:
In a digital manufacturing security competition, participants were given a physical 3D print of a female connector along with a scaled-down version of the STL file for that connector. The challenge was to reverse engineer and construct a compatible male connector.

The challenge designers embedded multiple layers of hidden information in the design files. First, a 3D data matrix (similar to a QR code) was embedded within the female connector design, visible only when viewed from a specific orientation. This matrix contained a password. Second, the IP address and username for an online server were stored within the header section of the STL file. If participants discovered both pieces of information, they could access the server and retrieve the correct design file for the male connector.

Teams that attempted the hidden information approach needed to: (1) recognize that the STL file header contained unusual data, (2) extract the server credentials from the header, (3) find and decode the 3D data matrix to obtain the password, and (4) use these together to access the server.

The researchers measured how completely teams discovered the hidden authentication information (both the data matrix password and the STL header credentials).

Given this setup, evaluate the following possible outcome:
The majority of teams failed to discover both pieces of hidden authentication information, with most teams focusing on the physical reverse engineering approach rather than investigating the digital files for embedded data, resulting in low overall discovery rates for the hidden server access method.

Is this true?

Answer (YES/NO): NO